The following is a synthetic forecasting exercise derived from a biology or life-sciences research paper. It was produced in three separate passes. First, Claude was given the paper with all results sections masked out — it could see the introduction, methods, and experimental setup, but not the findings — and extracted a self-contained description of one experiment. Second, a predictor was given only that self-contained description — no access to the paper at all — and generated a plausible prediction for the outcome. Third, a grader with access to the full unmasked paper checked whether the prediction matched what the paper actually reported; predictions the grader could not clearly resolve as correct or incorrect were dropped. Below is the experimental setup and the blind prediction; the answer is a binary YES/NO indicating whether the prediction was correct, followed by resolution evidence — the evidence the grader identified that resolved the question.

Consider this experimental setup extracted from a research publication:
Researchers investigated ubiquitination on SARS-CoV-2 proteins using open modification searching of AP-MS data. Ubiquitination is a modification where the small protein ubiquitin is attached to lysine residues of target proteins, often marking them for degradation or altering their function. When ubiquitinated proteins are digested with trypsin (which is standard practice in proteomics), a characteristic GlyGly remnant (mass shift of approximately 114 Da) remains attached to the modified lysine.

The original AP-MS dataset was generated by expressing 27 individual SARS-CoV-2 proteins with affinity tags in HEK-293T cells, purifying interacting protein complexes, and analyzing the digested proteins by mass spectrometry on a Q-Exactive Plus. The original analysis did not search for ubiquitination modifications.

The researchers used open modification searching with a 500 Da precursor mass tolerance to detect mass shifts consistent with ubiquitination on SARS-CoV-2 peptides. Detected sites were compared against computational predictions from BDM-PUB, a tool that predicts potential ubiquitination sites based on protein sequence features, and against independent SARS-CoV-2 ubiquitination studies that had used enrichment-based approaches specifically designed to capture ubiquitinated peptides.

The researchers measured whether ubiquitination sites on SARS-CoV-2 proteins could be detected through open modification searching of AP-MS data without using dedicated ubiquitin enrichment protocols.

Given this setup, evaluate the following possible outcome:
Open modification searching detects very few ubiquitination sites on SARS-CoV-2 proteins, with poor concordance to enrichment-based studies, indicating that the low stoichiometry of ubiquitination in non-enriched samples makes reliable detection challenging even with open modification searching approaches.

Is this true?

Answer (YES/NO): NO